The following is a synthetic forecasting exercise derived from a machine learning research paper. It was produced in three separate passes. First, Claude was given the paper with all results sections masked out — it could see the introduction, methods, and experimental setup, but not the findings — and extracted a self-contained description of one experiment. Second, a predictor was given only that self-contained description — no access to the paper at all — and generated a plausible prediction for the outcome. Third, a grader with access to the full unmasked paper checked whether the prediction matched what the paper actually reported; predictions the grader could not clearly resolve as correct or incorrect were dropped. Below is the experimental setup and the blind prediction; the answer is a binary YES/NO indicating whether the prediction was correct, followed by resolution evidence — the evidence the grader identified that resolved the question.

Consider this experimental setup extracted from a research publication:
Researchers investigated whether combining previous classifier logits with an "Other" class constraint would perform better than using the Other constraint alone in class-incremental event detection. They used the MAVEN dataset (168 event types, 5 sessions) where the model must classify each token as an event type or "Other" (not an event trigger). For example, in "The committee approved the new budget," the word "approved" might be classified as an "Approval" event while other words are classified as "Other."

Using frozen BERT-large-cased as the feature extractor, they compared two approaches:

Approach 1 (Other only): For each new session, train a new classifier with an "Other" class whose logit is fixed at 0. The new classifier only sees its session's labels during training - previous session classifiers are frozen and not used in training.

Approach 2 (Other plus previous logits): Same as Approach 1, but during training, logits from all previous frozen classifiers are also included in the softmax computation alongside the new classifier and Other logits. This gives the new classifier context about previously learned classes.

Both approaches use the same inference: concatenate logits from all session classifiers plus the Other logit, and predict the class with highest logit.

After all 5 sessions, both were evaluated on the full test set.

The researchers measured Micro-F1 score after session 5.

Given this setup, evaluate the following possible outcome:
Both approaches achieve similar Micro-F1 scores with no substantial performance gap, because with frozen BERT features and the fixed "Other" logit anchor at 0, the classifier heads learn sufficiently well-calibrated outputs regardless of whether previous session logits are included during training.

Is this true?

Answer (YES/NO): NO